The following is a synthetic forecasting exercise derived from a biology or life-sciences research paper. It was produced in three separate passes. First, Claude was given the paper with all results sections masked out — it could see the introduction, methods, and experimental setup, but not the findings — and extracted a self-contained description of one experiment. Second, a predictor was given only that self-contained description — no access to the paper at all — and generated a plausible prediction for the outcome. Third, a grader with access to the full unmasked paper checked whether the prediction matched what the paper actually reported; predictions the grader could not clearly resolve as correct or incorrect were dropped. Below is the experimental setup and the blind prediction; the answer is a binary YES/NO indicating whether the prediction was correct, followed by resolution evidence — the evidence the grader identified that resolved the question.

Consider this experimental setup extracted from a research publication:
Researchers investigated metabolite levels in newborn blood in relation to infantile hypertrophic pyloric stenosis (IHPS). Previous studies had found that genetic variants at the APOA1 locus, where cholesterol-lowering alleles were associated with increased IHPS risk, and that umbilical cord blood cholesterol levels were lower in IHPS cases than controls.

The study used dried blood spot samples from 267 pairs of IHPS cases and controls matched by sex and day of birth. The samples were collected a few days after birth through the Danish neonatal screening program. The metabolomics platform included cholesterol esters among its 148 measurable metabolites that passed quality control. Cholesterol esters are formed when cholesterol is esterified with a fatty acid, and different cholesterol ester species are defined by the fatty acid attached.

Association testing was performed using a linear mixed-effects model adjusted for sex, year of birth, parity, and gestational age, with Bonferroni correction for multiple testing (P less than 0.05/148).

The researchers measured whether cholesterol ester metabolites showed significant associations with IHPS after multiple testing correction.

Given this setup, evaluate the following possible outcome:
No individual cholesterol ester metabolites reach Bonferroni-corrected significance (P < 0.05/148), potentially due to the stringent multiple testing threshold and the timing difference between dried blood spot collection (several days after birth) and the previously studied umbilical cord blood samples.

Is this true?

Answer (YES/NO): YES